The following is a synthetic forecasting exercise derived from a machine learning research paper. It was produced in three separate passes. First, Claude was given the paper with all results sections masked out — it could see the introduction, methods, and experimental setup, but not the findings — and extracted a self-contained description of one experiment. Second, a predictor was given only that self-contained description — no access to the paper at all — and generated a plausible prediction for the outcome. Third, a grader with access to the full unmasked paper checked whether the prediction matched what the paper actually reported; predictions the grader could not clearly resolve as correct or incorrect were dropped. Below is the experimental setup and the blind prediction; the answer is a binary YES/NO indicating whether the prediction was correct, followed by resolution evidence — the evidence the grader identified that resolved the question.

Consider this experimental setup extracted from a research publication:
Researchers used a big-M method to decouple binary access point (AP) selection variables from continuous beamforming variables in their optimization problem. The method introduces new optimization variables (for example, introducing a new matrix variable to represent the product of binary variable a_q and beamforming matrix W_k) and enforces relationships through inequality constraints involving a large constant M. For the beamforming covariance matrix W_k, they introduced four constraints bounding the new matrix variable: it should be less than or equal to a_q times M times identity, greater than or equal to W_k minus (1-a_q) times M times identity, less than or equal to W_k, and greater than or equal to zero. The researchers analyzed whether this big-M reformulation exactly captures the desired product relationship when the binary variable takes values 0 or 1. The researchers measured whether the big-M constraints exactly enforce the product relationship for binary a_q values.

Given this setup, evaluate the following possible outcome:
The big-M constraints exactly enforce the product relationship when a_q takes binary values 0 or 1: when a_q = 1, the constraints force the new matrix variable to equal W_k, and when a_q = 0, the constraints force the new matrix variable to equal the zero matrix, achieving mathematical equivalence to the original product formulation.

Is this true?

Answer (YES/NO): YES